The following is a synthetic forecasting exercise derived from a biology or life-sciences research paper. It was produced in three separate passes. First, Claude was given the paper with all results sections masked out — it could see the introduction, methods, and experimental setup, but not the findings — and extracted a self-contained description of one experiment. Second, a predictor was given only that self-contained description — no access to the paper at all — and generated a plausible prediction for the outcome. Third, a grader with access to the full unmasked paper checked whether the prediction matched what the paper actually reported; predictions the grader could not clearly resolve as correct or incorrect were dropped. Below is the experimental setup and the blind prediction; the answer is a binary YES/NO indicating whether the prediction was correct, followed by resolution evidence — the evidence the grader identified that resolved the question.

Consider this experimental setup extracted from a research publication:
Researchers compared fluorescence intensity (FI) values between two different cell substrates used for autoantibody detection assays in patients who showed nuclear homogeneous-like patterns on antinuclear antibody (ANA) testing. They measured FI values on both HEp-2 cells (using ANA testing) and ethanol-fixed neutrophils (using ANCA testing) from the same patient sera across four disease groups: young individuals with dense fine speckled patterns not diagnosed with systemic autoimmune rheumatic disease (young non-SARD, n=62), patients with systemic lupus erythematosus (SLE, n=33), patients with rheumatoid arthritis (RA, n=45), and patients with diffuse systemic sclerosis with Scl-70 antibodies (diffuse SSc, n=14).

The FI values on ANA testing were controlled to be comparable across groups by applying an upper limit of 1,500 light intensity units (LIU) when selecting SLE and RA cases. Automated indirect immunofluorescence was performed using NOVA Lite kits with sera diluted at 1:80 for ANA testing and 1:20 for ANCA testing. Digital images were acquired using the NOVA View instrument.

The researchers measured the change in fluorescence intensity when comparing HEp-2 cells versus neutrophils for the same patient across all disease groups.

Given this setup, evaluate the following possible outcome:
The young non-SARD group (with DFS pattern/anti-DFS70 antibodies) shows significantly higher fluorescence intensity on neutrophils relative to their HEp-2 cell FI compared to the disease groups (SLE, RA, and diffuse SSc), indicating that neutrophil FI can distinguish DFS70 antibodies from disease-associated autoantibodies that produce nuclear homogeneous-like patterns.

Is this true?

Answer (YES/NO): NO